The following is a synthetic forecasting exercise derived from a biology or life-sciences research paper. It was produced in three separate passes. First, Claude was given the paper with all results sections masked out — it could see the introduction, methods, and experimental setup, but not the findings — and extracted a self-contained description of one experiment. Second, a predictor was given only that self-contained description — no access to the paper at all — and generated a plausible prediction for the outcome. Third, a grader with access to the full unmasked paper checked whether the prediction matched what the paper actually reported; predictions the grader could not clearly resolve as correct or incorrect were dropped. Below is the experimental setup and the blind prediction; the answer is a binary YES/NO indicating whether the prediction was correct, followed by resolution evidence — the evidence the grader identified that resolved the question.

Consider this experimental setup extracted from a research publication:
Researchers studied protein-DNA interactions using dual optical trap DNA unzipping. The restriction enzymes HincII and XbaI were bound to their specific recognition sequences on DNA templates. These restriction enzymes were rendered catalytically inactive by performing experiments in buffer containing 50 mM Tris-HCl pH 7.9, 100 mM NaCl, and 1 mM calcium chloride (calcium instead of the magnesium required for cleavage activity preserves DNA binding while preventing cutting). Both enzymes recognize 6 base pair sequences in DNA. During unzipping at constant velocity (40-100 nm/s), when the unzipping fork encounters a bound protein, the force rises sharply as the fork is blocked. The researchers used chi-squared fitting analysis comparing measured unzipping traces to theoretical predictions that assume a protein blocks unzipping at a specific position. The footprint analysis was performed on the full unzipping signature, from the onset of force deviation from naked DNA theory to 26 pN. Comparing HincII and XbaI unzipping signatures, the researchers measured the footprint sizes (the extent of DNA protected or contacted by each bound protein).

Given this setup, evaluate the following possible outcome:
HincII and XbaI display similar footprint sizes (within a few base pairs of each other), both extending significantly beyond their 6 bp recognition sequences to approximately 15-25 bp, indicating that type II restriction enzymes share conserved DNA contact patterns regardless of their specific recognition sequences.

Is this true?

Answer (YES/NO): NO